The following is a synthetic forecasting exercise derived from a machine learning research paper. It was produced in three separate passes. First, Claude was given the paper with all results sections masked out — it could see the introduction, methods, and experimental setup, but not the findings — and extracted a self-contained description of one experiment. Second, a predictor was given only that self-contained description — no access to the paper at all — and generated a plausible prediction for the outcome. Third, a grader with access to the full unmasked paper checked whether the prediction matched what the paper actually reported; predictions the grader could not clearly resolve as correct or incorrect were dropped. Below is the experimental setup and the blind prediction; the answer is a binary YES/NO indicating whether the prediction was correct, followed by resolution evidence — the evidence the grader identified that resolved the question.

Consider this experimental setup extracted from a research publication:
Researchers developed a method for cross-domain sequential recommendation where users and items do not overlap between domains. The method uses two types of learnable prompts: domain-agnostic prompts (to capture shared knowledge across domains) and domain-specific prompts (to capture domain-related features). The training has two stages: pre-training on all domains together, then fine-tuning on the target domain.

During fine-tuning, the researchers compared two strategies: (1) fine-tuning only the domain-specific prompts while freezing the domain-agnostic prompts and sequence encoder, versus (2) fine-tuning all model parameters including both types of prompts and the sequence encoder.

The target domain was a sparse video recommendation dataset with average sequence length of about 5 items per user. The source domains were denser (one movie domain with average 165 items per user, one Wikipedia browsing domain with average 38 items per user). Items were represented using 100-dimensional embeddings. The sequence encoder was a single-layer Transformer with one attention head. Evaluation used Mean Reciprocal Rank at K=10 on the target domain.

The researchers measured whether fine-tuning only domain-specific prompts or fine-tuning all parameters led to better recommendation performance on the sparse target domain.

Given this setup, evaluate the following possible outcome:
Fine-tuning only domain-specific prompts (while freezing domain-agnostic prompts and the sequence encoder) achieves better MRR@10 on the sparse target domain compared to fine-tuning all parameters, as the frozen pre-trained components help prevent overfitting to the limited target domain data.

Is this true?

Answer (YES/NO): YES